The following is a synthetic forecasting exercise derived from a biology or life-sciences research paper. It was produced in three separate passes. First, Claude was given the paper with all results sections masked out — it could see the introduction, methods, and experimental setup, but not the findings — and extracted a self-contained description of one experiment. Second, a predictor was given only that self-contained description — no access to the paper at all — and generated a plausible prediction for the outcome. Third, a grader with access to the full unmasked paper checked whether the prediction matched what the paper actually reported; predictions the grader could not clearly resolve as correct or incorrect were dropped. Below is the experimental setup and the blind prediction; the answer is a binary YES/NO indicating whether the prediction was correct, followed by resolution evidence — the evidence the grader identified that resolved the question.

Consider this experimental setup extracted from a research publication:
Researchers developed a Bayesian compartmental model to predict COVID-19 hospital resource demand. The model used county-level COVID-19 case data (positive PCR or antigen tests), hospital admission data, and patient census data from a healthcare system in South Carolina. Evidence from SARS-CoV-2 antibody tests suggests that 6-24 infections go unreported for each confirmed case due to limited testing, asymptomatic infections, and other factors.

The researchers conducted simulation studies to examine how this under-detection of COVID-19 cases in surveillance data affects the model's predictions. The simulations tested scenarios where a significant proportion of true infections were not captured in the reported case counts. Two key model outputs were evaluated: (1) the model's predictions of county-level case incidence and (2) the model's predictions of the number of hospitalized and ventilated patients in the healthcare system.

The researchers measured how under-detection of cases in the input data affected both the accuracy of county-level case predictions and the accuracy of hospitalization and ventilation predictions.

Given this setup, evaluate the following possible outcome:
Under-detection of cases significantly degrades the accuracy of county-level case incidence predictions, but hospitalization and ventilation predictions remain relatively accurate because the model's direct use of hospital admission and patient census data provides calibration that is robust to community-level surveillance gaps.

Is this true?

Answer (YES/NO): YES